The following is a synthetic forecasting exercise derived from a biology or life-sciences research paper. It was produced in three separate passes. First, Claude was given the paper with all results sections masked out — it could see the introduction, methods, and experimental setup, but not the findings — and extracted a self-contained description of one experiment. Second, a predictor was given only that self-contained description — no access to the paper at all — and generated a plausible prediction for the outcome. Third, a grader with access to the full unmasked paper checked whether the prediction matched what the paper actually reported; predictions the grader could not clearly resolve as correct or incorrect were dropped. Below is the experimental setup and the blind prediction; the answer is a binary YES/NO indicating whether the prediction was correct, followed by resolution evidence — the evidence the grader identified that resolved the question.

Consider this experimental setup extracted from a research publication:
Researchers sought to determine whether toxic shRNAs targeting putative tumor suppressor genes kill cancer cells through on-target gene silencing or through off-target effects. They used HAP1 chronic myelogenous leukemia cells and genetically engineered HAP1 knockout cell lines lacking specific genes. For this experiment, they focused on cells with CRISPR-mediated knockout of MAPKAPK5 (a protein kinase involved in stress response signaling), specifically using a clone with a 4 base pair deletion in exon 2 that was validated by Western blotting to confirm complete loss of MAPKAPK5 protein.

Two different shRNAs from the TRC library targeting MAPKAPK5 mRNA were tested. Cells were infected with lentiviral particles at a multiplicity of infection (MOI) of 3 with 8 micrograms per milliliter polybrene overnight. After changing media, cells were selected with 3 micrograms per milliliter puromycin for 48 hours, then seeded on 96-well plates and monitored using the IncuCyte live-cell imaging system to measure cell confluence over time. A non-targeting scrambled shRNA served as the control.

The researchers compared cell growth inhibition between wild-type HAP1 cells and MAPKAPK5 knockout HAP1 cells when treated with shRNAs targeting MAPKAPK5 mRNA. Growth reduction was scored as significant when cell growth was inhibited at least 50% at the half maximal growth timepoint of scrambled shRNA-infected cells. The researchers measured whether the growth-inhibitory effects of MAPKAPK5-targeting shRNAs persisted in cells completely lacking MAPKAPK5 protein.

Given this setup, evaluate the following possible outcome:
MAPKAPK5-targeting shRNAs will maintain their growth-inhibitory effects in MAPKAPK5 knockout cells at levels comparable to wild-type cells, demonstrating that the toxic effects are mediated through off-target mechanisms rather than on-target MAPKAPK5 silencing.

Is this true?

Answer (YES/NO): YES